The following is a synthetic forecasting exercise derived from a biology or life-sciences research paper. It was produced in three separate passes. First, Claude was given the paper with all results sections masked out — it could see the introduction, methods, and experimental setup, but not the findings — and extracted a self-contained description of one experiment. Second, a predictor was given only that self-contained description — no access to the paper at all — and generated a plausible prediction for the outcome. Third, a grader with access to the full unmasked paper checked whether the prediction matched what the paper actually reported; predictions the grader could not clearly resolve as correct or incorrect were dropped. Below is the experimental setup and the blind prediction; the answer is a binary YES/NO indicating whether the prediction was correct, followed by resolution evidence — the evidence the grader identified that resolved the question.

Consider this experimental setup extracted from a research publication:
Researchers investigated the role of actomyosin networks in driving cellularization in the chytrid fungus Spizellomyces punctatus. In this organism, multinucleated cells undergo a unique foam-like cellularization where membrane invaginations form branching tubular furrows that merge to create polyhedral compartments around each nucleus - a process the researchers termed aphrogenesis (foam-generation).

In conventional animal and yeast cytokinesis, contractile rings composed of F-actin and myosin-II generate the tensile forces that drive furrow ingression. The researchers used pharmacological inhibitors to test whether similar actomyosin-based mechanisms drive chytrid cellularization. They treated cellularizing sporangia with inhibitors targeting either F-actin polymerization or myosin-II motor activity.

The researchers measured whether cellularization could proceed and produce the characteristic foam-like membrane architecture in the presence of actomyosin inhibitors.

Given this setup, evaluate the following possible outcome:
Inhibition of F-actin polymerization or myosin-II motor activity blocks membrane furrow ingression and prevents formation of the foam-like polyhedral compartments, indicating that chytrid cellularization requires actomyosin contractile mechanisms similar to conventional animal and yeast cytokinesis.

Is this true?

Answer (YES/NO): YES